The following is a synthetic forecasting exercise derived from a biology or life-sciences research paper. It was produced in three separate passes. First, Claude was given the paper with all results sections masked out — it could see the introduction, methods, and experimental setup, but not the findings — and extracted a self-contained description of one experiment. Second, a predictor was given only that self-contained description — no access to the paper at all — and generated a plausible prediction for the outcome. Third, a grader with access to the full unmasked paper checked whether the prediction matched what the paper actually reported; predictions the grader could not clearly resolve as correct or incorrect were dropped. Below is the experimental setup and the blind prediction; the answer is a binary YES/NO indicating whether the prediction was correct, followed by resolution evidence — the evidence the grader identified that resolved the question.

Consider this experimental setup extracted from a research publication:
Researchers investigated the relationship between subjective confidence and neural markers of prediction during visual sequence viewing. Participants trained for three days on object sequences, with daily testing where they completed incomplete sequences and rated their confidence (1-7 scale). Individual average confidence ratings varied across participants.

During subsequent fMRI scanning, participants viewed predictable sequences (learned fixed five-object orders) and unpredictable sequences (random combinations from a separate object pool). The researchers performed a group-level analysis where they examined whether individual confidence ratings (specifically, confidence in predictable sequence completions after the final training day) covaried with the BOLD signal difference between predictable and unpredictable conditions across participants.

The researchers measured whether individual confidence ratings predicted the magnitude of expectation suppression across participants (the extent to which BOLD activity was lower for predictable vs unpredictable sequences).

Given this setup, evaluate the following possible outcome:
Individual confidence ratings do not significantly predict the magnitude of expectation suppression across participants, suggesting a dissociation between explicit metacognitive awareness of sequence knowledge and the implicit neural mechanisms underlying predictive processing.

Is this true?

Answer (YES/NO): YES